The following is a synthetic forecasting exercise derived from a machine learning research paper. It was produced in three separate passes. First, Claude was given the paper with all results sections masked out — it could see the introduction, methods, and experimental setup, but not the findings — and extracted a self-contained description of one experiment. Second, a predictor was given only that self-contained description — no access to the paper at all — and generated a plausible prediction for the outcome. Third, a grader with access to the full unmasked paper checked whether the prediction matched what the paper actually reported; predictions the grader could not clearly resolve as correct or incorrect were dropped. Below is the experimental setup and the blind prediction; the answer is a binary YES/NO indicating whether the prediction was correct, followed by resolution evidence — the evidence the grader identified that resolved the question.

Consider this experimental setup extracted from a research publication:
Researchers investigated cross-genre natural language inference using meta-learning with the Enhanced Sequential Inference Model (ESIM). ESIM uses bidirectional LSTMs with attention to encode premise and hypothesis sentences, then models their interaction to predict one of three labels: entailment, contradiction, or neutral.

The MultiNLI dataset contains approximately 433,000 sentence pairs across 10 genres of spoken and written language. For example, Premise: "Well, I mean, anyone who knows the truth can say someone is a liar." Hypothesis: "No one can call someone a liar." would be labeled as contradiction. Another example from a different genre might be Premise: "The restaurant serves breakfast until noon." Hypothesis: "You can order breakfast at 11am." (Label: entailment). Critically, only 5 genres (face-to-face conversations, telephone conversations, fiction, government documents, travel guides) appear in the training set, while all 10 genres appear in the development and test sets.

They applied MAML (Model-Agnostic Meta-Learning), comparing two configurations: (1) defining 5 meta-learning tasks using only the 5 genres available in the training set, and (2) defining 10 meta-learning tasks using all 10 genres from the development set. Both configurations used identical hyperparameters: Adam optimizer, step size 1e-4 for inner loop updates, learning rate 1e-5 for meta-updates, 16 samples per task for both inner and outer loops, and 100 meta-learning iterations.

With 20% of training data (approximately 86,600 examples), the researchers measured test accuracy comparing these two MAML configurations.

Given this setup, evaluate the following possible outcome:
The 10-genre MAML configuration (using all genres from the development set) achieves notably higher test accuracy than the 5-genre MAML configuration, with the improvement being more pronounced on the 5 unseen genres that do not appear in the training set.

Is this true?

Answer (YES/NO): NO